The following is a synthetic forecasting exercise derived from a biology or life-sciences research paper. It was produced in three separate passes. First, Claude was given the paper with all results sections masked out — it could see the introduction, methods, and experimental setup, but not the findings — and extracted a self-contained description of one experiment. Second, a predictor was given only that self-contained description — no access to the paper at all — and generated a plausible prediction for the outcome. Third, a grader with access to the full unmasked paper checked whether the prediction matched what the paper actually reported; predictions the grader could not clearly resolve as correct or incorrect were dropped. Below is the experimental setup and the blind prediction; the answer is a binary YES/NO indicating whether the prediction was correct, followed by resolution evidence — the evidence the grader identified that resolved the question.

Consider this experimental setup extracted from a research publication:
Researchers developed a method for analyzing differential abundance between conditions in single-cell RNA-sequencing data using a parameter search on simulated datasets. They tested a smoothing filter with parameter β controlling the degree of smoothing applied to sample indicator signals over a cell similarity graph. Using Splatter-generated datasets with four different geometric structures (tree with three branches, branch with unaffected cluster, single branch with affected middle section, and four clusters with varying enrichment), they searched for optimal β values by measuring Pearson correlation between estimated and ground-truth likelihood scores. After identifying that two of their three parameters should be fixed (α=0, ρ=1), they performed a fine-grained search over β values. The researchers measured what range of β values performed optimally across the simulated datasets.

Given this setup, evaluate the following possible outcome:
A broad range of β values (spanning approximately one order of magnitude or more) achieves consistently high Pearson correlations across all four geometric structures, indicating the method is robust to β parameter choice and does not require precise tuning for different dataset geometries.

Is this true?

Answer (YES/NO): NO